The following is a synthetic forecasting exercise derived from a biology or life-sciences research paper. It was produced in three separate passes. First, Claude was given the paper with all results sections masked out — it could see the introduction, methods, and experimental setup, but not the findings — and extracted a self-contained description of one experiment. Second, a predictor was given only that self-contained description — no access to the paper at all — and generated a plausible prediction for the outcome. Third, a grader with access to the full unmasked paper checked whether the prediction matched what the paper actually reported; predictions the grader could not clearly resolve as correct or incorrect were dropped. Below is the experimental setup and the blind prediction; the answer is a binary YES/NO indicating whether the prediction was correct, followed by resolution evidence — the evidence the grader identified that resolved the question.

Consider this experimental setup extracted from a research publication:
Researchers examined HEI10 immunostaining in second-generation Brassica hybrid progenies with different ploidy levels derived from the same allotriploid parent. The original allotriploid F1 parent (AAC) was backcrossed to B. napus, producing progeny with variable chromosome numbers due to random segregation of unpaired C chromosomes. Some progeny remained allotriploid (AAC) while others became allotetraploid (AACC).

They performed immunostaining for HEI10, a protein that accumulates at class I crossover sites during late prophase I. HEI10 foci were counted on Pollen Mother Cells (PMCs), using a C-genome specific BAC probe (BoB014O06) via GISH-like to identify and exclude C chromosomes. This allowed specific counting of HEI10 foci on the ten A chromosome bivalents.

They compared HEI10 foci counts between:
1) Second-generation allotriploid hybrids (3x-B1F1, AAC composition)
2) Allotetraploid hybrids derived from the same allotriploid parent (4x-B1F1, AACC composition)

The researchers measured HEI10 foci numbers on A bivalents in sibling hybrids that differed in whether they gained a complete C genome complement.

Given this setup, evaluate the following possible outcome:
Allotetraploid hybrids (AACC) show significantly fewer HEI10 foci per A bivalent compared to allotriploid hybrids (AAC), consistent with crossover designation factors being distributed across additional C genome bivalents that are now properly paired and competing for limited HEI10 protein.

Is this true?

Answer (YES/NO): NO